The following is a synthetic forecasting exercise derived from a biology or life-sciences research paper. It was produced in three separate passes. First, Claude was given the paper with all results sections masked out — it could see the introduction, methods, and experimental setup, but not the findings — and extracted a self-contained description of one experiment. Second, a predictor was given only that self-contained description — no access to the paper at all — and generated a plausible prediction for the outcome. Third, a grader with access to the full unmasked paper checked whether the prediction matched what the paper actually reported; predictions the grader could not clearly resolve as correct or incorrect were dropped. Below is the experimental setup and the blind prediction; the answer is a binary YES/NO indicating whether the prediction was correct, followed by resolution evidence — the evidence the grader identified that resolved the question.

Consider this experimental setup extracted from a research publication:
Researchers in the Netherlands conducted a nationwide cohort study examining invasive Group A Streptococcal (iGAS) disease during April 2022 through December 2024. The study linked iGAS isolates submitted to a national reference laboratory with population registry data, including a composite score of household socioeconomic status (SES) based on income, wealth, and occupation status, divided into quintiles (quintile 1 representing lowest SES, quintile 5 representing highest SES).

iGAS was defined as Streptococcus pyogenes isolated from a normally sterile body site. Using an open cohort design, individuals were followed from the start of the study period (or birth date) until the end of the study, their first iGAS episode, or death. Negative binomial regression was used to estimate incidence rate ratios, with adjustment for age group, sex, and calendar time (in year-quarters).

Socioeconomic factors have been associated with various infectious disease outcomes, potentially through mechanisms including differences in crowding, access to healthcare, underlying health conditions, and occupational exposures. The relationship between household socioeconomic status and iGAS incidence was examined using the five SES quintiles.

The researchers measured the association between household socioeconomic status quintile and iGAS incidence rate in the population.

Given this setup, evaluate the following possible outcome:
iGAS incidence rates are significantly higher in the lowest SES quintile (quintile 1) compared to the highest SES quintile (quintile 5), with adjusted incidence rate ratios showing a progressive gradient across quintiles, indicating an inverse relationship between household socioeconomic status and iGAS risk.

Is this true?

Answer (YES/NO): NO